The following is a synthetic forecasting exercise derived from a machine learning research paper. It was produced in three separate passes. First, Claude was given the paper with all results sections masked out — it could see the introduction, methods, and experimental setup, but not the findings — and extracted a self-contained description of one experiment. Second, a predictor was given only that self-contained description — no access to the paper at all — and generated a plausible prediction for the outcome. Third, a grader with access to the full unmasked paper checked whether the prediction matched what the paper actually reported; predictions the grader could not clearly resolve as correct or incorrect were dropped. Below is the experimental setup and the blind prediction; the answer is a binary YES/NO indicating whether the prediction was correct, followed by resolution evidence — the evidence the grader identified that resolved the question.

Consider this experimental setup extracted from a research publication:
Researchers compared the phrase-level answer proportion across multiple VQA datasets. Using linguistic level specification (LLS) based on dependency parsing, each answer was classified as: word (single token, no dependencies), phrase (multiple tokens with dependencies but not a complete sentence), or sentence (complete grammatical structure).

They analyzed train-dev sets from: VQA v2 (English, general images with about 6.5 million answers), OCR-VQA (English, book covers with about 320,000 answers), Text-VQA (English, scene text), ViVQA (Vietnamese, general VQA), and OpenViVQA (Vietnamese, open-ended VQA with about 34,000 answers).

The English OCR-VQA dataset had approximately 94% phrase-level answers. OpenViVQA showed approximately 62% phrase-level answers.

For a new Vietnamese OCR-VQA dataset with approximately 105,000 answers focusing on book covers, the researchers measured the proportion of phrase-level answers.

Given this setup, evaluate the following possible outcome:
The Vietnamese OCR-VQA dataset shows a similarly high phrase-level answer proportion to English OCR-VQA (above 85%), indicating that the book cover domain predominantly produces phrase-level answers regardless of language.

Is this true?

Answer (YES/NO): YES